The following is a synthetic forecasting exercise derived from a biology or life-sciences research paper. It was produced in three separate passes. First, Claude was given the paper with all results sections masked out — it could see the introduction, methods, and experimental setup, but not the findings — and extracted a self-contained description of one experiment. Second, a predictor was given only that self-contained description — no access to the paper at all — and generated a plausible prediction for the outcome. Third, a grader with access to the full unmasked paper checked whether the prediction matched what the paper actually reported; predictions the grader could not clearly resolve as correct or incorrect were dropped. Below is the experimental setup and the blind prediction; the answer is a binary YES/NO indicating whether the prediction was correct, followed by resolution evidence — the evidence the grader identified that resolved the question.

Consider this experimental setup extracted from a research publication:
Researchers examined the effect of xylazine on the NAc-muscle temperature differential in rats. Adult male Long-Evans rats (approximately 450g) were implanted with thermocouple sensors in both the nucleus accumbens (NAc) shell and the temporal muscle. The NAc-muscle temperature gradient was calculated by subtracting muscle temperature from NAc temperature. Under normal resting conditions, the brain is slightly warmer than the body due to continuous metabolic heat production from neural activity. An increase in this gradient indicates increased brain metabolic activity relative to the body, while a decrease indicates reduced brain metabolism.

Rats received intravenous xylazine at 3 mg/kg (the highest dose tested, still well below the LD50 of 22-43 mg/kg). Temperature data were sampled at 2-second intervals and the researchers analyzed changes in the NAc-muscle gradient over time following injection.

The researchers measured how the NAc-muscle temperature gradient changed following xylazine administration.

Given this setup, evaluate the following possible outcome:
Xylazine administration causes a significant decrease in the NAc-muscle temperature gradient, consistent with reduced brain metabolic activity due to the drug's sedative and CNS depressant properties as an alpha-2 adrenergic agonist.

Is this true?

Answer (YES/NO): NO